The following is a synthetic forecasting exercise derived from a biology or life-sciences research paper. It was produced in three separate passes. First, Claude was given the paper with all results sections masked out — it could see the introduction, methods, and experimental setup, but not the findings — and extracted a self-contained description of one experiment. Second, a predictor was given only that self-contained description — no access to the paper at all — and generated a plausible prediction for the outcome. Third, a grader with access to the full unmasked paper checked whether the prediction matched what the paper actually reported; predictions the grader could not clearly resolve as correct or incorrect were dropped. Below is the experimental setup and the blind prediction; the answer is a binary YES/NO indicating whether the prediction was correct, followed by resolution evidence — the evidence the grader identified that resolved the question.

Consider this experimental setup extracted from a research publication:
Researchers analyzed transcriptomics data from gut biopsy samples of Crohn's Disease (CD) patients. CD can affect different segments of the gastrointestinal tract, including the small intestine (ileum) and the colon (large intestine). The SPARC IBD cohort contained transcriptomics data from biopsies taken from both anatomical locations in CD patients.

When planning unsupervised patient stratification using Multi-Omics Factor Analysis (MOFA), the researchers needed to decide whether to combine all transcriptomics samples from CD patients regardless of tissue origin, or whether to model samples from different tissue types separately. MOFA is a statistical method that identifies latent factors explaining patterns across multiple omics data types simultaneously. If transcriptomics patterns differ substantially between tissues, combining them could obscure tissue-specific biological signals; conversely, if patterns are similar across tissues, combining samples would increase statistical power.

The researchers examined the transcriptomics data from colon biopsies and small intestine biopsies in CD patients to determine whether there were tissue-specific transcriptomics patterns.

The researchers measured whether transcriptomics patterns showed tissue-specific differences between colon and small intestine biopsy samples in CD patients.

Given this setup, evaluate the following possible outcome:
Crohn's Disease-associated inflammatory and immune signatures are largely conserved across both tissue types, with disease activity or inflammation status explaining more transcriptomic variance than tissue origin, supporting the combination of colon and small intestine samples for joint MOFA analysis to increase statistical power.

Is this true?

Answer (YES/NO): NO